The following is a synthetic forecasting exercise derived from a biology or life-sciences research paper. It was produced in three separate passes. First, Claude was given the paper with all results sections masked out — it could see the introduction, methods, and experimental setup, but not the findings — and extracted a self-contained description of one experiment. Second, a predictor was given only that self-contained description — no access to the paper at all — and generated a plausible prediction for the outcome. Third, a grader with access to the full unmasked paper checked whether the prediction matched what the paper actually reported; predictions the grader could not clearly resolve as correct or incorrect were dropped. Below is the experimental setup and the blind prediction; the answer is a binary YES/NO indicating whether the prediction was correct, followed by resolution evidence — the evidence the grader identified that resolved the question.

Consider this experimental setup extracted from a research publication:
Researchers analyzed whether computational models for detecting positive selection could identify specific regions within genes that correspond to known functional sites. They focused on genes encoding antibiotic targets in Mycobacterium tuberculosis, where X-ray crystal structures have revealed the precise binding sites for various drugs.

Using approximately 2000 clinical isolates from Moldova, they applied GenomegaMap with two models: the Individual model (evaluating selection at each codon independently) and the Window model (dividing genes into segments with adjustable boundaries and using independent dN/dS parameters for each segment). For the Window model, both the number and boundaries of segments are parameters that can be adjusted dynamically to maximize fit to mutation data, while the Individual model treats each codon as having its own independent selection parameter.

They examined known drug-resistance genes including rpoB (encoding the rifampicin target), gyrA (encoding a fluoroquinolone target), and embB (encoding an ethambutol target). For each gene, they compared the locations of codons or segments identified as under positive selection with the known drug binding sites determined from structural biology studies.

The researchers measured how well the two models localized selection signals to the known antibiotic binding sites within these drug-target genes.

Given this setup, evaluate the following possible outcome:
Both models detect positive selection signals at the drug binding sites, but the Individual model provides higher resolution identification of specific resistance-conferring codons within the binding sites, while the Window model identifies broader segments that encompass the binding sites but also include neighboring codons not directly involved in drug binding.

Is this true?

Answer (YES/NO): NO